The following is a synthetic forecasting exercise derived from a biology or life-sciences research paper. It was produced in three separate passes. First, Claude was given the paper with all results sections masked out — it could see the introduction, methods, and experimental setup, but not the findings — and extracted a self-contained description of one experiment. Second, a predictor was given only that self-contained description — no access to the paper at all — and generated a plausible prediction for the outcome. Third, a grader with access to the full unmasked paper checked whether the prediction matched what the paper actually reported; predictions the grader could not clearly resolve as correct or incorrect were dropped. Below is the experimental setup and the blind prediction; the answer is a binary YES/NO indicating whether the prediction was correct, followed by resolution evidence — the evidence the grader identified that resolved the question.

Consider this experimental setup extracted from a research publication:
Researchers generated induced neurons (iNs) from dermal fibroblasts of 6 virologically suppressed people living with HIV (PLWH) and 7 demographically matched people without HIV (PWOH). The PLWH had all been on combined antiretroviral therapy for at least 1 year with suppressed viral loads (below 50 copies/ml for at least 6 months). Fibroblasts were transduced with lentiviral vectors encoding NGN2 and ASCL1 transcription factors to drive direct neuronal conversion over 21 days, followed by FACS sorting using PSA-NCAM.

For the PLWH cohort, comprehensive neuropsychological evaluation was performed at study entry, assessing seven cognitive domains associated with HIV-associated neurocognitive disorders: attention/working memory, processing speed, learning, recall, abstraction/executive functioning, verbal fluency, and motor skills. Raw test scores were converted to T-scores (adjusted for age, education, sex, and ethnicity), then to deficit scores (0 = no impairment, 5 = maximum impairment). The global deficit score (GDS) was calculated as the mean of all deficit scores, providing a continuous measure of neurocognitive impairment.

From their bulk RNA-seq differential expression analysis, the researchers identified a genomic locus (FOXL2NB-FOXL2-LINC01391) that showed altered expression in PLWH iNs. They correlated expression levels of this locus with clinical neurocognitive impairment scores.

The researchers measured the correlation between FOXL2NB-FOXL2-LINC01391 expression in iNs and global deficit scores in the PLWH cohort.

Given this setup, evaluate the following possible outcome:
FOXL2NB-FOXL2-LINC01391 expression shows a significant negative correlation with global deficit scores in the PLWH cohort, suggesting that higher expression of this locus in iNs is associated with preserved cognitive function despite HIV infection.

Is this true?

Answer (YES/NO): NO